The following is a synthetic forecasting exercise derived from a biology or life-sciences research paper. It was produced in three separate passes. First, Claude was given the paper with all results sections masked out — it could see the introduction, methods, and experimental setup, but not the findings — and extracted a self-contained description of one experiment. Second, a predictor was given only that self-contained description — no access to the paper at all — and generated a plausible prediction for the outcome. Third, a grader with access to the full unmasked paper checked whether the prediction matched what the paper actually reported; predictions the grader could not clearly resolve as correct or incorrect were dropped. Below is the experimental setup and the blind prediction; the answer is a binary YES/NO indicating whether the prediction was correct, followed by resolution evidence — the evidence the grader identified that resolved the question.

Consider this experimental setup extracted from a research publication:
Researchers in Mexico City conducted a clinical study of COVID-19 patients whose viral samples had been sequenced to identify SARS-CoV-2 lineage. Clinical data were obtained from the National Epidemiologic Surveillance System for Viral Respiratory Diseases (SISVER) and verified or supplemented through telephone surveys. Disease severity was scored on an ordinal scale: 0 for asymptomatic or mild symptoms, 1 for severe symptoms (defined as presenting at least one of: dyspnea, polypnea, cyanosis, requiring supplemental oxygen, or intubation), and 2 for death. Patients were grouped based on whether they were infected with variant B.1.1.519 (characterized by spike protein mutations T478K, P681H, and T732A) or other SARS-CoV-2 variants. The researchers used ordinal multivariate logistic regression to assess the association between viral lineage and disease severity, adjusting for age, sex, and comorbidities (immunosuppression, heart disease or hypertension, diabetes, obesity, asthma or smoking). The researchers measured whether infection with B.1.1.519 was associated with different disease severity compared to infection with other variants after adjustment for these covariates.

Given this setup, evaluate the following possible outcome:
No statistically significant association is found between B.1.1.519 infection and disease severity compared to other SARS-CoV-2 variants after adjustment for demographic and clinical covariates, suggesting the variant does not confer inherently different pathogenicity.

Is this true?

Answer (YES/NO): NO